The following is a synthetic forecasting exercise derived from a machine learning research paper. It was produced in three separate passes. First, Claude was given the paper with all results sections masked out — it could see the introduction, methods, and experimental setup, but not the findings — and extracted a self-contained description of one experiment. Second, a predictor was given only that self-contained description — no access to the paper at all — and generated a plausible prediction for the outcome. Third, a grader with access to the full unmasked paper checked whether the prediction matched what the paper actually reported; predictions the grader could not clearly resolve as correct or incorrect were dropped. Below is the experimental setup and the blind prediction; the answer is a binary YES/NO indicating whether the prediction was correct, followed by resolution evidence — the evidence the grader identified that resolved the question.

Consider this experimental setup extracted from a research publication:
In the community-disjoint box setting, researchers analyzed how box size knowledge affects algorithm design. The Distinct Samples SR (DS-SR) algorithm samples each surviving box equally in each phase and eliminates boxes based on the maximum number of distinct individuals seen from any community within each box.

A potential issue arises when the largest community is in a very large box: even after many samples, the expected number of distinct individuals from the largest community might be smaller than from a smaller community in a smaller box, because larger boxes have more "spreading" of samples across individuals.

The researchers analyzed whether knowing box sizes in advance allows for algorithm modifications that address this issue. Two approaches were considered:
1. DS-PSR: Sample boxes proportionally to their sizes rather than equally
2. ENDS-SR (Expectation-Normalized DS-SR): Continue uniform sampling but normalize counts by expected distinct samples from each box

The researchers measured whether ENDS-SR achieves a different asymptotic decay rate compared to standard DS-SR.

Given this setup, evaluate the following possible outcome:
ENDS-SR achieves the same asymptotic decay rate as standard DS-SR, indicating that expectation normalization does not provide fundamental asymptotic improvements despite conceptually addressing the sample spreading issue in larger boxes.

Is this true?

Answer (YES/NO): YES